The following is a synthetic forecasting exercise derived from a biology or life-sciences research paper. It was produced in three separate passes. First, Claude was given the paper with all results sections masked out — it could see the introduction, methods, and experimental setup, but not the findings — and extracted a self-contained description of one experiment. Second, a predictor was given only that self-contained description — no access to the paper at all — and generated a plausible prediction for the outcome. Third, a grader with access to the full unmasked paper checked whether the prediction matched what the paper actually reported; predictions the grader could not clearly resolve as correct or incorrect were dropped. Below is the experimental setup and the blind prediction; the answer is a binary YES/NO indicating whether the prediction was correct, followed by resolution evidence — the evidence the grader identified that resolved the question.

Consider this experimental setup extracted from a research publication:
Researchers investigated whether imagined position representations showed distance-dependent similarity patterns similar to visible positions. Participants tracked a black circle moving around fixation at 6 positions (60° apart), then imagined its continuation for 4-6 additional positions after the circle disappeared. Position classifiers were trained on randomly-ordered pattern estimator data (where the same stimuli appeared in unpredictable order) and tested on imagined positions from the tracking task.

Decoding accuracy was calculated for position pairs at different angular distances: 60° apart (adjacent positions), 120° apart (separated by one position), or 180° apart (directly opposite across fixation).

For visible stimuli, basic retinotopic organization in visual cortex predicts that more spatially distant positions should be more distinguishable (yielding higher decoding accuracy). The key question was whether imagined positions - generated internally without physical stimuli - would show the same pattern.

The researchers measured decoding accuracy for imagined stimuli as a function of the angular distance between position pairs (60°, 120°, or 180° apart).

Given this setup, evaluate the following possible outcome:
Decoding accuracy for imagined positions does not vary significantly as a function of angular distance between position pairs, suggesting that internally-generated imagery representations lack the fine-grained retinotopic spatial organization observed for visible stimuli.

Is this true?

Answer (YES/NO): NO